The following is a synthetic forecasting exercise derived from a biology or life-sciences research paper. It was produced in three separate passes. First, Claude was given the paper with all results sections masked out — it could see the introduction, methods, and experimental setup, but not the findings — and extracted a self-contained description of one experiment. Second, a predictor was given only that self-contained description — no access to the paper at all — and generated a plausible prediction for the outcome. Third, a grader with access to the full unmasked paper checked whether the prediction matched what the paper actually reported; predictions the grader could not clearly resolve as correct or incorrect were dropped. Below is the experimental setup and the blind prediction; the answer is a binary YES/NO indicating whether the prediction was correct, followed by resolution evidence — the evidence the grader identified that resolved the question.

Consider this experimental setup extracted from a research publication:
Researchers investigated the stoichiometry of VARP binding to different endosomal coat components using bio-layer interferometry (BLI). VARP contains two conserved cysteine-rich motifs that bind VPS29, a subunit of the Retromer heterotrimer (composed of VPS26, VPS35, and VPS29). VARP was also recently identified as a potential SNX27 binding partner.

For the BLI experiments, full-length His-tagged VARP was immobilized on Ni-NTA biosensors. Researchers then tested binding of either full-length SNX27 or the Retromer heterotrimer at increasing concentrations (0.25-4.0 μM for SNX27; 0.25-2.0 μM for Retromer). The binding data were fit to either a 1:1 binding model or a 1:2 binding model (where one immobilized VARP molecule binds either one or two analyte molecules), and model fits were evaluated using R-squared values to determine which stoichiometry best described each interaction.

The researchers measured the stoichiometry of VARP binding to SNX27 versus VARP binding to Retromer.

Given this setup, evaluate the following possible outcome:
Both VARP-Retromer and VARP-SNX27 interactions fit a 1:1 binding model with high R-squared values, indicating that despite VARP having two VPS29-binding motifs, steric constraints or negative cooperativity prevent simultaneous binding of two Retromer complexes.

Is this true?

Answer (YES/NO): NO